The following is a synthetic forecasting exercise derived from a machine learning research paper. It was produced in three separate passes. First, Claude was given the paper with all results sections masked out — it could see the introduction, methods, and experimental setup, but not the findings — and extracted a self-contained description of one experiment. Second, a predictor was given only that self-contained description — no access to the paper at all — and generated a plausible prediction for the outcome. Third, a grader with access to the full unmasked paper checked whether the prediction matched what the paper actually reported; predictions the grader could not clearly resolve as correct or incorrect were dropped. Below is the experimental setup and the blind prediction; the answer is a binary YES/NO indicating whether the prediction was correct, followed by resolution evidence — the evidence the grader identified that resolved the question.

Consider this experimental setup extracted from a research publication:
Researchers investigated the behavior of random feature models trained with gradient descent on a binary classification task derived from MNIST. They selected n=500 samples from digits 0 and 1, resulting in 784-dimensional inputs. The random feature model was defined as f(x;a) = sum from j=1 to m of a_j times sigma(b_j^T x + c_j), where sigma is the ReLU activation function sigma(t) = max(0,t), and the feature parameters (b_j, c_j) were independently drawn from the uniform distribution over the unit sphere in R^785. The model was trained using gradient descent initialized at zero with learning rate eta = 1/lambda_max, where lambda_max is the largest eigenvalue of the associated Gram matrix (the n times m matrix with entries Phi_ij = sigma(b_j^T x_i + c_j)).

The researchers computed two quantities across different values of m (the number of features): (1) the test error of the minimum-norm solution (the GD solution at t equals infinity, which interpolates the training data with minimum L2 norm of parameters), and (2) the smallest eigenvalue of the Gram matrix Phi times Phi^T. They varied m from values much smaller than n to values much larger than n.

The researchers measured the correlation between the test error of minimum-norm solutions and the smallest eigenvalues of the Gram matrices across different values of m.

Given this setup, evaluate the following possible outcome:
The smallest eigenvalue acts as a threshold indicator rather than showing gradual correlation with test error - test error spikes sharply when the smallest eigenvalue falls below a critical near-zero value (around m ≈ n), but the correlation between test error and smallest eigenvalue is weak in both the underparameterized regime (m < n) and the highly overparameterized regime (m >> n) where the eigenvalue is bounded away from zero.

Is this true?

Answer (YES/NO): NO